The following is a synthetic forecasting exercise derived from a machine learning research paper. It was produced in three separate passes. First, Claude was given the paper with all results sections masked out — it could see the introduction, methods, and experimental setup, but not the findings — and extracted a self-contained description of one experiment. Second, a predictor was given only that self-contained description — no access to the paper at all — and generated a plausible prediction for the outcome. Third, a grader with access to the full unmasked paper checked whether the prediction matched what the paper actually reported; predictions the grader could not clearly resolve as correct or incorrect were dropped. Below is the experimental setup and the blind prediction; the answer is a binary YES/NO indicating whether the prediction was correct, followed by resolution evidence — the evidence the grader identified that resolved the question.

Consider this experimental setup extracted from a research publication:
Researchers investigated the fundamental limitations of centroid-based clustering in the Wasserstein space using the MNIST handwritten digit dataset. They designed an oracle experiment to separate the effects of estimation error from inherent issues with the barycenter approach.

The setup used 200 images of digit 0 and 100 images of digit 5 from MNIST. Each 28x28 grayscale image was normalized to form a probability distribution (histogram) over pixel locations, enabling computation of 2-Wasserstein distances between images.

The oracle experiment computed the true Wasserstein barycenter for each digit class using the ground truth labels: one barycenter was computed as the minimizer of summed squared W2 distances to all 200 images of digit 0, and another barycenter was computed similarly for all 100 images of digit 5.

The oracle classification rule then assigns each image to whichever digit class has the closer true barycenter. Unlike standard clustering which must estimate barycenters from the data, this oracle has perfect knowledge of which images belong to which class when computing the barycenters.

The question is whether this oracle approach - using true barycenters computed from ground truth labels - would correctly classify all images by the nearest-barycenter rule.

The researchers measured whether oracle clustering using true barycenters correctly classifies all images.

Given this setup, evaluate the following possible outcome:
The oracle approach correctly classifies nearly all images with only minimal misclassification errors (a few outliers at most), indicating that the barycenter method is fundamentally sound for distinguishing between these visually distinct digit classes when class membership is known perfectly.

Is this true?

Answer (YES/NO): NO